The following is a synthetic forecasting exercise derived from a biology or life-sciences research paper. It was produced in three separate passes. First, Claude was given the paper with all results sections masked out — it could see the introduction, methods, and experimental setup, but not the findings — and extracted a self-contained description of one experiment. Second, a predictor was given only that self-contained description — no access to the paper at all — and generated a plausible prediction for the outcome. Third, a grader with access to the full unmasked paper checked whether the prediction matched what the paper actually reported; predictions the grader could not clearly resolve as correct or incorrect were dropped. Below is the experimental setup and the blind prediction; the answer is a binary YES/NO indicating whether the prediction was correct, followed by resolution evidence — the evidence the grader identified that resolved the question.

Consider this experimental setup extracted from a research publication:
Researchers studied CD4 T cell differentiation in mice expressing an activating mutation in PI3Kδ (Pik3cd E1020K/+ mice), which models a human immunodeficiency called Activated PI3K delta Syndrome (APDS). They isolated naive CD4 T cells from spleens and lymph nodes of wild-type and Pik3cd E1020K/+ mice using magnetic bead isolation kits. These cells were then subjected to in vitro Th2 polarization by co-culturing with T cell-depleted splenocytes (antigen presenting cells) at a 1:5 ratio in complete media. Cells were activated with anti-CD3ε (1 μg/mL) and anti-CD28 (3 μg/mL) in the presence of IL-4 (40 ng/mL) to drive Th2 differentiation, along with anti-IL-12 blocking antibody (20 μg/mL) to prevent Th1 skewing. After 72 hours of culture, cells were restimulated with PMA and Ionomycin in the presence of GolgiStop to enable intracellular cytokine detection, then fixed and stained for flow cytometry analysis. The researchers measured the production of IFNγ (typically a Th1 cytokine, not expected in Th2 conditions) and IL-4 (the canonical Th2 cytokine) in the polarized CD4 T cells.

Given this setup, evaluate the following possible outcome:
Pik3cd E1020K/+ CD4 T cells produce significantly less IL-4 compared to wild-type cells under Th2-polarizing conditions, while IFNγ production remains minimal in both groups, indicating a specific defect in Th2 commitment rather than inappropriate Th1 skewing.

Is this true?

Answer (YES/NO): NO